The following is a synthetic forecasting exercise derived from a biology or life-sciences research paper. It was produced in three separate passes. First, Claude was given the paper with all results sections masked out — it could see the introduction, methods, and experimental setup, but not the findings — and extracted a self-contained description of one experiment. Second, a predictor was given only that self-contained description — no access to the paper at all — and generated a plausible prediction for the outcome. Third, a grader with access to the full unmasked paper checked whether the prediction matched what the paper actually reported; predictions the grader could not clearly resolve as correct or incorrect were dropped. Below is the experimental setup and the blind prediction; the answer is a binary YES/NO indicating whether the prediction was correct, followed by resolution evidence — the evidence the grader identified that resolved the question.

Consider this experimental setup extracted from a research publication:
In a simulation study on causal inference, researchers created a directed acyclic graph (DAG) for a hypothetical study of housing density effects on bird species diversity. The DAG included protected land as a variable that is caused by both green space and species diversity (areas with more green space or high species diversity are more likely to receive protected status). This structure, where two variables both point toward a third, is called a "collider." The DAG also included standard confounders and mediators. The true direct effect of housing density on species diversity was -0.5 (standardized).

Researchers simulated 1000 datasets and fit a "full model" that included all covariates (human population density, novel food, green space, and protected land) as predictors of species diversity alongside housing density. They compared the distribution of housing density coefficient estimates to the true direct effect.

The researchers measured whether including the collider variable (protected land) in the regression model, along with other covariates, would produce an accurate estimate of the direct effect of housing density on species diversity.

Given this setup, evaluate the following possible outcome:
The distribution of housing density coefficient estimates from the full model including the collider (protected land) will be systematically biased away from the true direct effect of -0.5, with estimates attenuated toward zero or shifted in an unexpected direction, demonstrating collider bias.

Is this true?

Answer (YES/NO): YES